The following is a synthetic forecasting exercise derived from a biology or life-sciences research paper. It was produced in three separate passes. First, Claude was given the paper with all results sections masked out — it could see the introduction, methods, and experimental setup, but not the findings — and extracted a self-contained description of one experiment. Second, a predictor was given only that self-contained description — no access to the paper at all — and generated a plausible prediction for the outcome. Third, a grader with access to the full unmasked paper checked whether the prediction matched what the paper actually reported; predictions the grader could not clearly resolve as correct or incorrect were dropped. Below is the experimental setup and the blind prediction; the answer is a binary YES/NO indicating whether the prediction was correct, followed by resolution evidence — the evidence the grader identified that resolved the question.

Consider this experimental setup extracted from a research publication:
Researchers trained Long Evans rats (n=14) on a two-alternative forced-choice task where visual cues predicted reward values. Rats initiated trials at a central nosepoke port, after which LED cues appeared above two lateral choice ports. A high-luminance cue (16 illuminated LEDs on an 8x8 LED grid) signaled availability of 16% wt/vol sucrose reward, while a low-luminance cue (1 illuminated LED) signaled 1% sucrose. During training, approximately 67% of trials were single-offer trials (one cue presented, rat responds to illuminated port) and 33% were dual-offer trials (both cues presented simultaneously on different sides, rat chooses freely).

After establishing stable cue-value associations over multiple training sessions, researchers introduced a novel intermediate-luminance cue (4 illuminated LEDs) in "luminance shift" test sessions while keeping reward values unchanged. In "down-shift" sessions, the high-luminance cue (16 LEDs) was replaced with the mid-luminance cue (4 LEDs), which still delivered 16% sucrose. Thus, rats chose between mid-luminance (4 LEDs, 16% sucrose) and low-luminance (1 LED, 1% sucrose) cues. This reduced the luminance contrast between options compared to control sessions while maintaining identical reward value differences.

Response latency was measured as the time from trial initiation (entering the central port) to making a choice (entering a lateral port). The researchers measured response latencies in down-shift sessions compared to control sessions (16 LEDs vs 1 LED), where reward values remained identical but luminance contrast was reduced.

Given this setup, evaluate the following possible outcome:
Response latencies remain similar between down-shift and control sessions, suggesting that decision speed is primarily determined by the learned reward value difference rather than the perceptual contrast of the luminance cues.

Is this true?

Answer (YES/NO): NO